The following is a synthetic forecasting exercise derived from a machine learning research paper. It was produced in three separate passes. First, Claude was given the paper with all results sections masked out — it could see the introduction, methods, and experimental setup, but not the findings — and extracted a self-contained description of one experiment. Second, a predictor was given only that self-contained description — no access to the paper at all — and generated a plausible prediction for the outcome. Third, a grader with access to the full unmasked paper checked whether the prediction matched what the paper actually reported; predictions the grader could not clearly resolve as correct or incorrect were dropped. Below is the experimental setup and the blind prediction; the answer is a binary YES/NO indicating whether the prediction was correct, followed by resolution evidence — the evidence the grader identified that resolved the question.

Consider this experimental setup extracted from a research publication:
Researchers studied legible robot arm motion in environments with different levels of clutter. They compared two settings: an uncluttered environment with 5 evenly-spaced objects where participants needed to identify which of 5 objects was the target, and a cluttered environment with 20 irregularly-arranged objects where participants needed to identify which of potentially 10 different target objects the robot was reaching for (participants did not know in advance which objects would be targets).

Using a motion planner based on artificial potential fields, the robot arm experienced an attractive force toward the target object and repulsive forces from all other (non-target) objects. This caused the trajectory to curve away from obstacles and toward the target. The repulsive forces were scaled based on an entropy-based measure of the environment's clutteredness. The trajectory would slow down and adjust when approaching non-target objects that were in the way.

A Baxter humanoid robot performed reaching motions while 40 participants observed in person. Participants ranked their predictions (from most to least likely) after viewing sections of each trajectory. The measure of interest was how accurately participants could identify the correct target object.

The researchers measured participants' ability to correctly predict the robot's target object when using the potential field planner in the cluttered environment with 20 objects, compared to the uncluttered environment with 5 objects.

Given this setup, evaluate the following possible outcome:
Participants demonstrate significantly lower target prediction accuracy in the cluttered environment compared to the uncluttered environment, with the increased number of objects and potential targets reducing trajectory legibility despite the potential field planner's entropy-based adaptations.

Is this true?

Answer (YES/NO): YES